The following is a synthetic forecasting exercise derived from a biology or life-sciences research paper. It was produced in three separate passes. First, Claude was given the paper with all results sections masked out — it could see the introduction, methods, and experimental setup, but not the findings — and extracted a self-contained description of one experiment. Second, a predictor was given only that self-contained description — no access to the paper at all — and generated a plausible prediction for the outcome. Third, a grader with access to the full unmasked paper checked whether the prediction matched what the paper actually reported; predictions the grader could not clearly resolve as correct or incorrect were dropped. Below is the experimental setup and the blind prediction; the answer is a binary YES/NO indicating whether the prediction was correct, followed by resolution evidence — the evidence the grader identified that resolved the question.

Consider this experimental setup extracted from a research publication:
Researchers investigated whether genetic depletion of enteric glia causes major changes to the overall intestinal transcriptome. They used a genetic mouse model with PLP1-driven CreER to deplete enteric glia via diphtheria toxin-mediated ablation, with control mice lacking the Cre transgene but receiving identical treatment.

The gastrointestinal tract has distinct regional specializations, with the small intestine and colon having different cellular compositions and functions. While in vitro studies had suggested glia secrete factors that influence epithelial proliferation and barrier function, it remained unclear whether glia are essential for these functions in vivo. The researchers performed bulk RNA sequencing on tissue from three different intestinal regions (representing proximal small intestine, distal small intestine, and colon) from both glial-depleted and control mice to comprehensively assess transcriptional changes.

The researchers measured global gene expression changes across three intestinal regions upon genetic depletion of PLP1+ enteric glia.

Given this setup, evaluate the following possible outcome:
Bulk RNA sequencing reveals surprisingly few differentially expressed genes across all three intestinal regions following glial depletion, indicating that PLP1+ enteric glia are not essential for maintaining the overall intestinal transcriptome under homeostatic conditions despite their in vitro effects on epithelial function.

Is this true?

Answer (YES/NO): YES